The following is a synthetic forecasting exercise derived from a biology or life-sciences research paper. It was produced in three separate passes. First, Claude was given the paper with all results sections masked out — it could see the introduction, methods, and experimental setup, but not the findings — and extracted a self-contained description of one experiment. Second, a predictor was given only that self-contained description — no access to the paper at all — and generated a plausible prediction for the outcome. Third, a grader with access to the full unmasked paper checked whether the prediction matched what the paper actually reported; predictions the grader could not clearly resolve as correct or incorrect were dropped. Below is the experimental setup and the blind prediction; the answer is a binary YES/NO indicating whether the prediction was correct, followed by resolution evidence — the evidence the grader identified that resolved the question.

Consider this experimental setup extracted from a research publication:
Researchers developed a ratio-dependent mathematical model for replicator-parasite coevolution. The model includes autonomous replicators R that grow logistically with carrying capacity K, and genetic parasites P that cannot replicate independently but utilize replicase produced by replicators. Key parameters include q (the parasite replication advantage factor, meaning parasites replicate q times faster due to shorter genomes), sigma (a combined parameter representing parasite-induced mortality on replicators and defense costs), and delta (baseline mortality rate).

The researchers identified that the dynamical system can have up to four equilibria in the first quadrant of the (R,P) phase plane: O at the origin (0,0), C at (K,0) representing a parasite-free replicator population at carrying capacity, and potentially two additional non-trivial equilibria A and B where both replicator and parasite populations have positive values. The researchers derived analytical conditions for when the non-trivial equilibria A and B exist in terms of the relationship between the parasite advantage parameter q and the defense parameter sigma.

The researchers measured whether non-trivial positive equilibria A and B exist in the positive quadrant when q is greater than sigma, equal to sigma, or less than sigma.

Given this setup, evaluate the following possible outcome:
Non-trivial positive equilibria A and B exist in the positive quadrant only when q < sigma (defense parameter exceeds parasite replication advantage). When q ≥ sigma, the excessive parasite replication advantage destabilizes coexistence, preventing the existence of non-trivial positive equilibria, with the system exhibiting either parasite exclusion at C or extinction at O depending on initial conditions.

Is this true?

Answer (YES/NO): NO